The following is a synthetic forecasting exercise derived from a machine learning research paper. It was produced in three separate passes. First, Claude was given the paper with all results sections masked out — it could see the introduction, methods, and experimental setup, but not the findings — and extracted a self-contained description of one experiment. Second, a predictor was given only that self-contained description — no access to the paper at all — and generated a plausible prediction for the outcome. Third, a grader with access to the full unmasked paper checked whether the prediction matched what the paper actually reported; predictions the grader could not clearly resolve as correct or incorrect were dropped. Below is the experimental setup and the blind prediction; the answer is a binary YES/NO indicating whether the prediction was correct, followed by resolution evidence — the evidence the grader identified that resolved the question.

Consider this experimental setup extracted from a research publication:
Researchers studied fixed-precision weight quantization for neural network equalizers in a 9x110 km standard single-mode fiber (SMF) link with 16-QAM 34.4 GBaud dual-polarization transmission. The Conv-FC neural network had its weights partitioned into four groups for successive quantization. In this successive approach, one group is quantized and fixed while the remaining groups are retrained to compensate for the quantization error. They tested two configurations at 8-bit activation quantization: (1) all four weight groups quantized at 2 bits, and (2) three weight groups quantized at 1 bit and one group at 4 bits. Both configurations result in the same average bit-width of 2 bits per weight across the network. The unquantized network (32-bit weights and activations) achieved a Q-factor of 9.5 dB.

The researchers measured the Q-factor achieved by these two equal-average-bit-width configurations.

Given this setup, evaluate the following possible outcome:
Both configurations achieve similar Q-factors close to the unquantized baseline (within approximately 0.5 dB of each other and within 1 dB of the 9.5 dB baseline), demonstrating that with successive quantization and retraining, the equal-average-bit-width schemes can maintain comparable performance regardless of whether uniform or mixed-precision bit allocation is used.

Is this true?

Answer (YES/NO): NO